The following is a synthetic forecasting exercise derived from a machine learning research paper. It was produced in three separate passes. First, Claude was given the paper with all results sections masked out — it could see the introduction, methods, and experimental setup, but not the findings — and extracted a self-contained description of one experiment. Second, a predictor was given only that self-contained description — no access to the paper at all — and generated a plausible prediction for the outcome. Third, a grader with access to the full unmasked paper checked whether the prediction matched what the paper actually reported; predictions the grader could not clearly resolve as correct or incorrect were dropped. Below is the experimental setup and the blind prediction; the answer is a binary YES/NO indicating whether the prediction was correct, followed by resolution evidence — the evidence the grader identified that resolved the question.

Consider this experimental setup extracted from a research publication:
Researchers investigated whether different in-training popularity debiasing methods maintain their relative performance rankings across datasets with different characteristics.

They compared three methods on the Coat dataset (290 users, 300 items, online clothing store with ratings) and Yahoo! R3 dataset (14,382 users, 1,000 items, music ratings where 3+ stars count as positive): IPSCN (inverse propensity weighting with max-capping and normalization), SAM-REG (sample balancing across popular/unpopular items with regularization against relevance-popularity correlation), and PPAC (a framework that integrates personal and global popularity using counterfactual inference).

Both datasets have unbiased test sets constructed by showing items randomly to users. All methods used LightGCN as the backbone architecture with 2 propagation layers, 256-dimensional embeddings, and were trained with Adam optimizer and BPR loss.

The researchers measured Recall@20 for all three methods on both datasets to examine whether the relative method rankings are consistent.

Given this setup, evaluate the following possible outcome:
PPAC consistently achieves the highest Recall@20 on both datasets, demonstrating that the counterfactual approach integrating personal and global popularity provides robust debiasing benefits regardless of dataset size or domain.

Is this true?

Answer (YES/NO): NO